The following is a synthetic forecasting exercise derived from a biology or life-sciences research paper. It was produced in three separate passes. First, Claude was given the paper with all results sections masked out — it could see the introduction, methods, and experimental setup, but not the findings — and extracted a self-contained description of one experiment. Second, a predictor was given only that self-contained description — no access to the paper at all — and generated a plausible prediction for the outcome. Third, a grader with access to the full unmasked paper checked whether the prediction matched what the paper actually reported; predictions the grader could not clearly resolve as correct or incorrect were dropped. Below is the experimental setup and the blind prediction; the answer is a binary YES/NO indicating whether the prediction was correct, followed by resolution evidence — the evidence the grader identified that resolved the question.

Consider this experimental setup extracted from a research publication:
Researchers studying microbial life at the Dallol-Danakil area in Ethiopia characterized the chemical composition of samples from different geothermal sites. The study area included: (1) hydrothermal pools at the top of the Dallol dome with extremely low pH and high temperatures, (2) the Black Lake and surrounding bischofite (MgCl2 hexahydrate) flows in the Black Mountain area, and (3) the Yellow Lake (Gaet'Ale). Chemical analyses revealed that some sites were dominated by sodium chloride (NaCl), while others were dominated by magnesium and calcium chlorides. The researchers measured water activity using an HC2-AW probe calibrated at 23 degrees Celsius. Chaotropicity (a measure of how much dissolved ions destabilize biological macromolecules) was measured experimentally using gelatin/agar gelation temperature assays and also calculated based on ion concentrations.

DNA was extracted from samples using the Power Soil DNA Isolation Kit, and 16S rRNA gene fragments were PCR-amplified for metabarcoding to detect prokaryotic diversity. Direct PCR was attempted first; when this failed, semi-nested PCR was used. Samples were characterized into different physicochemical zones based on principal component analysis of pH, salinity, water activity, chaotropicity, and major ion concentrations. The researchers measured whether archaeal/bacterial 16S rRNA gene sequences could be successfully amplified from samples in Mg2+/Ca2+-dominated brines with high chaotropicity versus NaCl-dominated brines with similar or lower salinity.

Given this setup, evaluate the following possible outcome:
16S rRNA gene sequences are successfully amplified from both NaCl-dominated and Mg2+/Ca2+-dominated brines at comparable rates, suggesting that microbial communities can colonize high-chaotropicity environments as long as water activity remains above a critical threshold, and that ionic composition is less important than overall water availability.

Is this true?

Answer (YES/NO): NO